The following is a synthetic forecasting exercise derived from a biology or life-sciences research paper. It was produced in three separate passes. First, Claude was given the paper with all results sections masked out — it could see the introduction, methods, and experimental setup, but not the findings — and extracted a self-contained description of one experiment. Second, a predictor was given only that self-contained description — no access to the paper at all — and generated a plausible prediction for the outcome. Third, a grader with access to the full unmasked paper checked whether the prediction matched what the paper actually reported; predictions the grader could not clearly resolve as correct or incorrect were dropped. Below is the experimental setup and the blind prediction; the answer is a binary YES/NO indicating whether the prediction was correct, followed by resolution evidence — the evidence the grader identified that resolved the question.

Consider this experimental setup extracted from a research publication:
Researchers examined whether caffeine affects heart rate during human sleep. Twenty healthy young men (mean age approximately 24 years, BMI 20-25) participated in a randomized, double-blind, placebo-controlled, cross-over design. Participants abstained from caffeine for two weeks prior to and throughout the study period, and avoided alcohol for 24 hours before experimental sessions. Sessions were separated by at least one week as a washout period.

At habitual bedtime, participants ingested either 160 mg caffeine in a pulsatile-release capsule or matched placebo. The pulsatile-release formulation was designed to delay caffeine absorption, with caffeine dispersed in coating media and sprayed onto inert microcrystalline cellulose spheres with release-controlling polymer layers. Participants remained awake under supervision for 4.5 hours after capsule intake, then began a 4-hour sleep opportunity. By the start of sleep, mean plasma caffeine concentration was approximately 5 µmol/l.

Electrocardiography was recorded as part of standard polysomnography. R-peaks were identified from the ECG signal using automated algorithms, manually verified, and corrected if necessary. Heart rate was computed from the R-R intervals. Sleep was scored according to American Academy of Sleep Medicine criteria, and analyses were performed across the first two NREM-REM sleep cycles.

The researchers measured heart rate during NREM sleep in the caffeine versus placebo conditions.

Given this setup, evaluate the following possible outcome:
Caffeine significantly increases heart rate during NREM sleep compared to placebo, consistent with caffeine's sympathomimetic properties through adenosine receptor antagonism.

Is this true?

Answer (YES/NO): NO